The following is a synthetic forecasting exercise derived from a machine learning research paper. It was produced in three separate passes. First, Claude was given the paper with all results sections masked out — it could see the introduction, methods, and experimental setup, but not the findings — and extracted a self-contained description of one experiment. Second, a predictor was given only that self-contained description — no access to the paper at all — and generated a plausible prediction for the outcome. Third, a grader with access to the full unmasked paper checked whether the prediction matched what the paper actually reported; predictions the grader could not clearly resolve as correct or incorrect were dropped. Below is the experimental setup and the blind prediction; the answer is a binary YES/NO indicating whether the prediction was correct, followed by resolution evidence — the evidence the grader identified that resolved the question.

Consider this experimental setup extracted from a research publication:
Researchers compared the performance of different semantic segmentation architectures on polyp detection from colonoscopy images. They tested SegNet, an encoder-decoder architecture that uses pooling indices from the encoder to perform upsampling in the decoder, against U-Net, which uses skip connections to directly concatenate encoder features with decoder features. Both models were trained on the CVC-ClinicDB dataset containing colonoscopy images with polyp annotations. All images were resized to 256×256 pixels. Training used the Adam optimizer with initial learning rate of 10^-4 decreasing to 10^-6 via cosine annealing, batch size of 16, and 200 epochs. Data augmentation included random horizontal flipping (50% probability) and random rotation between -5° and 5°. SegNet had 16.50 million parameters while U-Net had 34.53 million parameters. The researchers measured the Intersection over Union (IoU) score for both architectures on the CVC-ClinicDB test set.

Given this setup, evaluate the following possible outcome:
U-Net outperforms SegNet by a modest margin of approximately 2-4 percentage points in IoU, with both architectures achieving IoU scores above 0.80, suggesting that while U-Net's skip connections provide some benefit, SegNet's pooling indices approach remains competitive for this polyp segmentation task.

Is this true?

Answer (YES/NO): NO